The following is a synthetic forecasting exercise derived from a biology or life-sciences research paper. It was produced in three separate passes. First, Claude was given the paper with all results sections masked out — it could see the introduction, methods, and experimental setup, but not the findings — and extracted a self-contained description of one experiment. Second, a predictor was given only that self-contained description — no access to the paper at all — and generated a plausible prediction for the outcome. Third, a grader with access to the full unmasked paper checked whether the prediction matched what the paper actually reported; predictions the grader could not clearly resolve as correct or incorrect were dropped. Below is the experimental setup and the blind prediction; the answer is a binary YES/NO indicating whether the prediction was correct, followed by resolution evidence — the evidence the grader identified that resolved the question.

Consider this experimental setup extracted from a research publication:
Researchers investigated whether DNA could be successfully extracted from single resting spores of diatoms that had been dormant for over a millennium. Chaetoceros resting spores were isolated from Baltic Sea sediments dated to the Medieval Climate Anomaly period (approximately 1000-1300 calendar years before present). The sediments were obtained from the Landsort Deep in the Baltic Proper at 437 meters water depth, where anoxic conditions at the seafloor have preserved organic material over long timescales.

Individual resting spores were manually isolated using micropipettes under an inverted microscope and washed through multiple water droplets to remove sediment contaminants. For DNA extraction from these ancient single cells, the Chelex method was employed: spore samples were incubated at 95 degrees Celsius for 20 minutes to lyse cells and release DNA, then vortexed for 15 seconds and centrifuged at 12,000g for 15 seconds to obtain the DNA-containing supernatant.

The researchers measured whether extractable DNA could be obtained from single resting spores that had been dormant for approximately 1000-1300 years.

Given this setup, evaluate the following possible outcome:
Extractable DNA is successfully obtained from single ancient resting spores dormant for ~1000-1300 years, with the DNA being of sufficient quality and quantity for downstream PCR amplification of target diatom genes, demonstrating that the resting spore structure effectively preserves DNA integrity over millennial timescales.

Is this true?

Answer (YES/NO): YES